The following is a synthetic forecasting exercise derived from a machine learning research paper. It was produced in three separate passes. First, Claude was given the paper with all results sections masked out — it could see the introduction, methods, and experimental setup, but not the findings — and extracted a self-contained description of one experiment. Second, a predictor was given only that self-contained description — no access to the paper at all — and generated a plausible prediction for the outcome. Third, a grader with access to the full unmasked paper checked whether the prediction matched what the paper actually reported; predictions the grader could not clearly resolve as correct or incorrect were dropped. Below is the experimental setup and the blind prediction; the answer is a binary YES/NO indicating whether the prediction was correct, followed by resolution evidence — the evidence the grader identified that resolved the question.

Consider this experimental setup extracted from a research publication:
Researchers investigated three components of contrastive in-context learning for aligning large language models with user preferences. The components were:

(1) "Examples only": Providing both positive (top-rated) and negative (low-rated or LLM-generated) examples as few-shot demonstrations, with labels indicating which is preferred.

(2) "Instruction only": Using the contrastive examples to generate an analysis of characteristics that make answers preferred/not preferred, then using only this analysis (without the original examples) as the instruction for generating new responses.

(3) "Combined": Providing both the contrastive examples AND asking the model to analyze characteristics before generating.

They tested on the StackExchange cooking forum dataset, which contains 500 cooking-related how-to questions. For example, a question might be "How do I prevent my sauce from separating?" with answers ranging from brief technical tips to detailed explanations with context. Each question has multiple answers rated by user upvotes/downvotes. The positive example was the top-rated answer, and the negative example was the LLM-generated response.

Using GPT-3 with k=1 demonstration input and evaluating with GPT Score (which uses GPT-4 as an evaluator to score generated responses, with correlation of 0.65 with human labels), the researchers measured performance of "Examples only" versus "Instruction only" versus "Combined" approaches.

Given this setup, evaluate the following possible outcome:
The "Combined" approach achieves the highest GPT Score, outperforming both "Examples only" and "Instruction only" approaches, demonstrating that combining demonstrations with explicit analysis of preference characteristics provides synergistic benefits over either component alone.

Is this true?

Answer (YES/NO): YES